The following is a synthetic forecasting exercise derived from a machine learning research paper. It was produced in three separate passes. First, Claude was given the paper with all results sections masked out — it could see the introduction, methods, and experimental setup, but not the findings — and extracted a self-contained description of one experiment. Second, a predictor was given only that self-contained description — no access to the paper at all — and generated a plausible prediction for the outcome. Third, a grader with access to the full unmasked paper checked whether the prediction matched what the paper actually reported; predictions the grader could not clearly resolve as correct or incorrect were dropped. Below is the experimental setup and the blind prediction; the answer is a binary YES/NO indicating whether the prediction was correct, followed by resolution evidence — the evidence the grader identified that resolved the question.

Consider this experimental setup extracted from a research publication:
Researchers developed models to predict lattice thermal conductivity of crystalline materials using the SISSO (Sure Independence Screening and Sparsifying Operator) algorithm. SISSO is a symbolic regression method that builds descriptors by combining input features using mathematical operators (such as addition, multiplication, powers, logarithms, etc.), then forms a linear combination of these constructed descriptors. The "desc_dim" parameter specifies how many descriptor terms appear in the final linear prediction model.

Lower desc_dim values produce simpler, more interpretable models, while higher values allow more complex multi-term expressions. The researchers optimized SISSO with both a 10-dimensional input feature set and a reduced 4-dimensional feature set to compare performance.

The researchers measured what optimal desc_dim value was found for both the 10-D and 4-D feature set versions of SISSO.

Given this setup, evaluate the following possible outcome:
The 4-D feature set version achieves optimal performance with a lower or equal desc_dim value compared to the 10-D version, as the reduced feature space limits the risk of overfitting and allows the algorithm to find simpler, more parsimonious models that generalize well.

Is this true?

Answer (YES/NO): YES